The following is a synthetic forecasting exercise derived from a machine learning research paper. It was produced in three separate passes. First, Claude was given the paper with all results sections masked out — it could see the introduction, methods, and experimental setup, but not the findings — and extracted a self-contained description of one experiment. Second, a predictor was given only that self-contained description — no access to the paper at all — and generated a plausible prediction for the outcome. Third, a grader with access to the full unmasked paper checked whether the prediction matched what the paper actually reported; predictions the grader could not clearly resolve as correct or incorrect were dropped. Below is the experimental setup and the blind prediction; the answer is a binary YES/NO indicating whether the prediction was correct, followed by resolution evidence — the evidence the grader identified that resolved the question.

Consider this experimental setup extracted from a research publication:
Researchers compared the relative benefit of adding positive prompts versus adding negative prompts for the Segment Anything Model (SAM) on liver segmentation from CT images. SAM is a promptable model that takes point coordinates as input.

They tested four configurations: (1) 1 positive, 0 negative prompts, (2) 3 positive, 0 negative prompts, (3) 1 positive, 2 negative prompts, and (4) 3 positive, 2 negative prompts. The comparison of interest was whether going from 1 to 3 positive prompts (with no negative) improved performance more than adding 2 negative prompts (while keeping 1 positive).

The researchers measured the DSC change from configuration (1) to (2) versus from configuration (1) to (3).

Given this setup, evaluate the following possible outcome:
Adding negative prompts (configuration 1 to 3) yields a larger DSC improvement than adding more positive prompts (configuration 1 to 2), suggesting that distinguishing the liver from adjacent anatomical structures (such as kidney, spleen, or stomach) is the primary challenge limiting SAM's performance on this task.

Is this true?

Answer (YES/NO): YES